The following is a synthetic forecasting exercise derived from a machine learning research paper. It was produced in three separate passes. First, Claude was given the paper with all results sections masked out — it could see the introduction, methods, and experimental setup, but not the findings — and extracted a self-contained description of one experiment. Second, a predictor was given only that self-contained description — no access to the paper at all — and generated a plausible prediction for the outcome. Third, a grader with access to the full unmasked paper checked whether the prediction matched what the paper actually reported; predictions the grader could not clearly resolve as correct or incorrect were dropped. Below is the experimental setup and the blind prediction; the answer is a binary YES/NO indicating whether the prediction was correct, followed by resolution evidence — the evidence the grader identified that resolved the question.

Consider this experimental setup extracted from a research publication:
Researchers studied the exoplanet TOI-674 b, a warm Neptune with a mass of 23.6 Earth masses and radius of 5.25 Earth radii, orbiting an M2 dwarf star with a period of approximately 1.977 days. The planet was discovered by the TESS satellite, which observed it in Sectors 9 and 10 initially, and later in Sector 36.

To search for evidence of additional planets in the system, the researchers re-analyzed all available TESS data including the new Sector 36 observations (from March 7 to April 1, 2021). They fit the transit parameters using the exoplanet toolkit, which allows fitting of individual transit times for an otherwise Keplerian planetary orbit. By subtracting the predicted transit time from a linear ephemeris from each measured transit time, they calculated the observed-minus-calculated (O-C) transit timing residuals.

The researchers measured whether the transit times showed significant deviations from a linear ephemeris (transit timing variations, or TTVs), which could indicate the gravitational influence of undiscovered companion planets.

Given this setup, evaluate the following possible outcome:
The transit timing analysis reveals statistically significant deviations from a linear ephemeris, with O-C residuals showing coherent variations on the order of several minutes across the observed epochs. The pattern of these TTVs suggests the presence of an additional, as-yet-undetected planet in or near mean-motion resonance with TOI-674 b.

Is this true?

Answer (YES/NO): NO